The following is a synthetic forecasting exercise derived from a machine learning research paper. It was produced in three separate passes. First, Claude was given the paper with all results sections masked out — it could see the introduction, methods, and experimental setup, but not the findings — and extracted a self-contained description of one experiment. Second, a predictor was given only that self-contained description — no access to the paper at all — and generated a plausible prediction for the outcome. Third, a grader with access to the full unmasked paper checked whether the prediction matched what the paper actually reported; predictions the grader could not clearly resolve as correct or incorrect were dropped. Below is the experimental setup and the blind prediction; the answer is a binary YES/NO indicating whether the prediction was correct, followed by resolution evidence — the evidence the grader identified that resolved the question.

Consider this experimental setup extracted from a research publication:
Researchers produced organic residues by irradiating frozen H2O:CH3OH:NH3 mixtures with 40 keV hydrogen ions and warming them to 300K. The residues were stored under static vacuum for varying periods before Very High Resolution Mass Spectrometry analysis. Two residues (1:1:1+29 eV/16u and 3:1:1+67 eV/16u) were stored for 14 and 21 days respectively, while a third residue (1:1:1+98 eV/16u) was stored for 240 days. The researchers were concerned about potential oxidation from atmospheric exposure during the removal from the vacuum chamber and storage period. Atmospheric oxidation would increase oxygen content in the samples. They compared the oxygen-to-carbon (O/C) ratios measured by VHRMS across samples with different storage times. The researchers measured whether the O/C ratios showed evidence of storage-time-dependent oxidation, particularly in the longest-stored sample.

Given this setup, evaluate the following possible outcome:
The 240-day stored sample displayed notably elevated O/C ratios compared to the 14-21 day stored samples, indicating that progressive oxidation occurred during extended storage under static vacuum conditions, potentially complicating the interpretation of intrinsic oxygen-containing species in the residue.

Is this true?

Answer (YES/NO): NO